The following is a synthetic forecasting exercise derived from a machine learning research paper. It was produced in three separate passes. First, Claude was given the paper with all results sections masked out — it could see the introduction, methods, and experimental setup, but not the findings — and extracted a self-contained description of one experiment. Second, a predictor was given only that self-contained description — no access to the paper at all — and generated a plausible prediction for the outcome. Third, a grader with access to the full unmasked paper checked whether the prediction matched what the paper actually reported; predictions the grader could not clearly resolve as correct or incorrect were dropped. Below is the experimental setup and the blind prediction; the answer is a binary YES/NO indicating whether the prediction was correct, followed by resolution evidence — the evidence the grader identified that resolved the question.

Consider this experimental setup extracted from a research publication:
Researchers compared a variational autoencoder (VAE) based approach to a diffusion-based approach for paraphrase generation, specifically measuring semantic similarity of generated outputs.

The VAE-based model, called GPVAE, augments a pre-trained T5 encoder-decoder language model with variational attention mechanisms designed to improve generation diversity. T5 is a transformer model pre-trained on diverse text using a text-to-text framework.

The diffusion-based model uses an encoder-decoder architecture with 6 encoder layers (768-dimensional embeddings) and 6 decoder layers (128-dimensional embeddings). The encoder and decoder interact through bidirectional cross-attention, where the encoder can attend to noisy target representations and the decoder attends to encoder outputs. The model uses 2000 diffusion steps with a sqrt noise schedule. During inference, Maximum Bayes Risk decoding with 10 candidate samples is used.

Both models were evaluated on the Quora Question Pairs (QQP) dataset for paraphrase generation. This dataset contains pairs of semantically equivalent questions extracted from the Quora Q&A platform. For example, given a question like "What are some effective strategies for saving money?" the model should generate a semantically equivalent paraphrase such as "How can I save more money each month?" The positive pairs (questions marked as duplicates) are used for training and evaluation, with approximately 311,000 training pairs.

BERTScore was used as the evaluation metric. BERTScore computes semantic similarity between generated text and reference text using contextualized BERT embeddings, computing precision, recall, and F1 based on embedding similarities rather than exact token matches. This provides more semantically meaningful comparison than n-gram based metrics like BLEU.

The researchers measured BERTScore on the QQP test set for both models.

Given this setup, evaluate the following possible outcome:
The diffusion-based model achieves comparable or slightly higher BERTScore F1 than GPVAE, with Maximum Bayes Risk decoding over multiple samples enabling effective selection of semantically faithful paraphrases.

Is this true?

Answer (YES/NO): NO